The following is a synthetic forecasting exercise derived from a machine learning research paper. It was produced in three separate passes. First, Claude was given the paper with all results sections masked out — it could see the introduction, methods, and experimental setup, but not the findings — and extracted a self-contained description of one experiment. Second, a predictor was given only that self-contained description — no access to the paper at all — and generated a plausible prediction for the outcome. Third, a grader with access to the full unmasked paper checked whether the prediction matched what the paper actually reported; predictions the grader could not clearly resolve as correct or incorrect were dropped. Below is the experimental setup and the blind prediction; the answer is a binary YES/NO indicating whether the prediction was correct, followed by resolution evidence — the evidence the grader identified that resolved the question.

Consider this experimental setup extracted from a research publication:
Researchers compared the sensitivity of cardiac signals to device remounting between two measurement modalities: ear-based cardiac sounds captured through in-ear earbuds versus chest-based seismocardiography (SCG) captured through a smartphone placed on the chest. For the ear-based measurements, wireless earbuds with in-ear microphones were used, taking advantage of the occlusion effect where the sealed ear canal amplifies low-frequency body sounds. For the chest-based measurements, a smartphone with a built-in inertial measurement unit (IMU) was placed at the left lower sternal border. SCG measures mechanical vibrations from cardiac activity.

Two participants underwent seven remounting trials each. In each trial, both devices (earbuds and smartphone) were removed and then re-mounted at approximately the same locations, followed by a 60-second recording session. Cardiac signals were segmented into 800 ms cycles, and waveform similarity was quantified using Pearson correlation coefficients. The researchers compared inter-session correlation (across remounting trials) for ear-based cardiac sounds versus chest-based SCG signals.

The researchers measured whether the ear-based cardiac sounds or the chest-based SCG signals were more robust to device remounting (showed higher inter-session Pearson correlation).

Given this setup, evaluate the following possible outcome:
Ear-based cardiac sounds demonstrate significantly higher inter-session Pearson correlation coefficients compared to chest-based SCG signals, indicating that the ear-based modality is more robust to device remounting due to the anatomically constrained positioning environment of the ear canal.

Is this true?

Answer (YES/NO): NO